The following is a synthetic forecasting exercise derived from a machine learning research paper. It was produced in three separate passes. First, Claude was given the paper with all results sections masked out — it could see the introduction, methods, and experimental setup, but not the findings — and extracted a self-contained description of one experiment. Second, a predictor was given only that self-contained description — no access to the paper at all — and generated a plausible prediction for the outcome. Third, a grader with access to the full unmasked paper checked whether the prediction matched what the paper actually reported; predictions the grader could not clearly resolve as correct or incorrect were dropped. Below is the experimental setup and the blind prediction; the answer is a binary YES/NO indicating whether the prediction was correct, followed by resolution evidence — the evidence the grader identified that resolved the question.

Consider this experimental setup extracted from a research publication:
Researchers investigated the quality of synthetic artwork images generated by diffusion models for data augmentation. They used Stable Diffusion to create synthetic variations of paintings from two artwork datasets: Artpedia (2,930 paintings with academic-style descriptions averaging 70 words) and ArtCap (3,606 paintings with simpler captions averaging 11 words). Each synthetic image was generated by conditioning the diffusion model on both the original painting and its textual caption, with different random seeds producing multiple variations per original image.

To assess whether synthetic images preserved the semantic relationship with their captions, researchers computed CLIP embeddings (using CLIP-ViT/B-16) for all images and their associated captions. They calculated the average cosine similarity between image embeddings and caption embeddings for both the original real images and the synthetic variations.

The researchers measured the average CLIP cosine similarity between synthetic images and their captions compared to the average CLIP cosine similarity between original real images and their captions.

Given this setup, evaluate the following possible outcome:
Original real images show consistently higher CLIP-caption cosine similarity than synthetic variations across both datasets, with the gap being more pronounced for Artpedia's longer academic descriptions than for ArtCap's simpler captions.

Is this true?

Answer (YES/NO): NO